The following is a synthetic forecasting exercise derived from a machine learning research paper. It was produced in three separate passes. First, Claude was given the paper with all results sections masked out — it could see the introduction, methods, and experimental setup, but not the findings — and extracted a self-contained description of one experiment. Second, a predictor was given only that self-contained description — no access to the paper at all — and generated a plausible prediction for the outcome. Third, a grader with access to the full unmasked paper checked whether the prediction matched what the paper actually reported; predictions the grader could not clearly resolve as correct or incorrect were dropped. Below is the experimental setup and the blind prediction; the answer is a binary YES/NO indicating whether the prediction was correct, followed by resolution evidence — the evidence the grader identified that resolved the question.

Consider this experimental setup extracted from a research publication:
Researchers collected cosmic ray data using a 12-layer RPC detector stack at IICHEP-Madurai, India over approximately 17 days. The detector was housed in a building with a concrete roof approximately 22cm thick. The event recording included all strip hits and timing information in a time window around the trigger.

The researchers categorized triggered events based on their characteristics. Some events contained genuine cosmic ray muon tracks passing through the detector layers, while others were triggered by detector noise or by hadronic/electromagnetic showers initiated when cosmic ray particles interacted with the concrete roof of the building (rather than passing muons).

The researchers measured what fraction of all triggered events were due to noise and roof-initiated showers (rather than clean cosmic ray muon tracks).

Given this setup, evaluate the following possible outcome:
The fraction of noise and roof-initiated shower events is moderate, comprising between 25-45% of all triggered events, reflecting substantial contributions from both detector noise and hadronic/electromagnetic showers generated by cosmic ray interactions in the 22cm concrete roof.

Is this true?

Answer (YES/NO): NO